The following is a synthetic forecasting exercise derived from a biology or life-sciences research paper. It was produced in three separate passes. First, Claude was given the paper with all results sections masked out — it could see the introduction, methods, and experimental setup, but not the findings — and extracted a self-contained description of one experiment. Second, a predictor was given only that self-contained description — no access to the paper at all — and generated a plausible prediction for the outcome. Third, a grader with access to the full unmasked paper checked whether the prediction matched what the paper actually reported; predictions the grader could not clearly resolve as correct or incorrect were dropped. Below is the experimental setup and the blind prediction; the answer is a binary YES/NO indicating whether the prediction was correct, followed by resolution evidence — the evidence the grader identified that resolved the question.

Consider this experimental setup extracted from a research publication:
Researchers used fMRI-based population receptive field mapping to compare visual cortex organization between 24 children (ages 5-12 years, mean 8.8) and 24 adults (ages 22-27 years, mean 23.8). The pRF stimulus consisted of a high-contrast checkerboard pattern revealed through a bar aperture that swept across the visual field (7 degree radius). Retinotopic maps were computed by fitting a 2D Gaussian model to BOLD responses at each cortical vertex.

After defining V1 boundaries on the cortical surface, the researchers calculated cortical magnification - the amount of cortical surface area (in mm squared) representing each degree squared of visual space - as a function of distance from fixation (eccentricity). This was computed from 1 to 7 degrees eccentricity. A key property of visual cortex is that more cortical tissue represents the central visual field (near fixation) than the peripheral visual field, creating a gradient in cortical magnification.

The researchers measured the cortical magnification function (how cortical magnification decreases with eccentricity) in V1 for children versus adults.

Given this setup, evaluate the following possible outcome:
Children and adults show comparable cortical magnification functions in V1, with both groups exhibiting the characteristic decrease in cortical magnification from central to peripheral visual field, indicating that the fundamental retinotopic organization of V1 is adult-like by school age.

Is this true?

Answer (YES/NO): YES